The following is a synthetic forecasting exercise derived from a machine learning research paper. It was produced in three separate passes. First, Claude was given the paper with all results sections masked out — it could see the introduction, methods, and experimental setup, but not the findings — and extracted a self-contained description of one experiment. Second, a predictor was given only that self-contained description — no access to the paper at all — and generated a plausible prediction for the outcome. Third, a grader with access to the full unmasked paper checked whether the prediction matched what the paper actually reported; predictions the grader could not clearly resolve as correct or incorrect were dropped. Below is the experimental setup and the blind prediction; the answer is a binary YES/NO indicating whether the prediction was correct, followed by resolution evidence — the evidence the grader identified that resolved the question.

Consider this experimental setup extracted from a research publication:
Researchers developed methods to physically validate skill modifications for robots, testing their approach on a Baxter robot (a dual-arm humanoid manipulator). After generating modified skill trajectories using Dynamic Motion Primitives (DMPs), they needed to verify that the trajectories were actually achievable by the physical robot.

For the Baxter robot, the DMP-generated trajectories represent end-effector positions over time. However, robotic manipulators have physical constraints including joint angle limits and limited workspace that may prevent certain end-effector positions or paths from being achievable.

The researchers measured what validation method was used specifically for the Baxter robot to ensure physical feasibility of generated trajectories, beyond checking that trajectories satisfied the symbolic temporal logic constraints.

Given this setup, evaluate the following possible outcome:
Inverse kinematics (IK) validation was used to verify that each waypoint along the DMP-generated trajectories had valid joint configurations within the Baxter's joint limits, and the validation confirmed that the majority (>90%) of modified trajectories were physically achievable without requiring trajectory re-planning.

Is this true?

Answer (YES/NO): NO